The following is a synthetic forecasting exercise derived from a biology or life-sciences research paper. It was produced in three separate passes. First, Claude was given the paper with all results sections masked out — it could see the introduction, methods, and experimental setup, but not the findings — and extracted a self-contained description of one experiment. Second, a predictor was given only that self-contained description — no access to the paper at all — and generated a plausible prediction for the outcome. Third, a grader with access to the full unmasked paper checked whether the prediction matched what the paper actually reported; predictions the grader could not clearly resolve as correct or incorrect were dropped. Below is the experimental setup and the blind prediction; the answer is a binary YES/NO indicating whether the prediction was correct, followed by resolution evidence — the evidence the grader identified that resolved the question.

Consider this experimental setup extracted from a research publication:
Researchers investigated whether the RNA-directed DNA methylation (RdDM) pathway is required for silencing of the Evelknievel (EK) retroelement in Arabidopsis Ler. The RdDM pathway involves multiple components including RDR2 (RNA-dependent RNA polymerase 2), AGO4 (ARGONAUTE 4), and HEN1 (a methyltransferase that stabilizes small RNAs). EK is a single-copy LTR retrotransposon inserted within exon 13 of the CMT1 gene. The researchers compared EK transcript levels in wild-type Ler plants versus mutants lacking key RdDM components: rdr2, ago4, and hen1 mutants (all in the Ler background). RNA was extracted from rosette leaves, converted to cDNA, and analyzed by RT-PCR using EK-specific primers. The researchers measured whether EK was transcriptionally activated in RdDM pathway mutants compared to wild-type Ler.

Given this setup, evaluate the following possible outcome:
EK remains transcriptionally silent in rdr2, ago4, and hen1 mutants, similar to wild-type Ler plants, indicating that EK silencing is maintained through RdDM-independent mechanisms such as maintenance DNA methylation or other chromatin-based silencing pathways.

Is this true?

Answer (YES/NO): YES